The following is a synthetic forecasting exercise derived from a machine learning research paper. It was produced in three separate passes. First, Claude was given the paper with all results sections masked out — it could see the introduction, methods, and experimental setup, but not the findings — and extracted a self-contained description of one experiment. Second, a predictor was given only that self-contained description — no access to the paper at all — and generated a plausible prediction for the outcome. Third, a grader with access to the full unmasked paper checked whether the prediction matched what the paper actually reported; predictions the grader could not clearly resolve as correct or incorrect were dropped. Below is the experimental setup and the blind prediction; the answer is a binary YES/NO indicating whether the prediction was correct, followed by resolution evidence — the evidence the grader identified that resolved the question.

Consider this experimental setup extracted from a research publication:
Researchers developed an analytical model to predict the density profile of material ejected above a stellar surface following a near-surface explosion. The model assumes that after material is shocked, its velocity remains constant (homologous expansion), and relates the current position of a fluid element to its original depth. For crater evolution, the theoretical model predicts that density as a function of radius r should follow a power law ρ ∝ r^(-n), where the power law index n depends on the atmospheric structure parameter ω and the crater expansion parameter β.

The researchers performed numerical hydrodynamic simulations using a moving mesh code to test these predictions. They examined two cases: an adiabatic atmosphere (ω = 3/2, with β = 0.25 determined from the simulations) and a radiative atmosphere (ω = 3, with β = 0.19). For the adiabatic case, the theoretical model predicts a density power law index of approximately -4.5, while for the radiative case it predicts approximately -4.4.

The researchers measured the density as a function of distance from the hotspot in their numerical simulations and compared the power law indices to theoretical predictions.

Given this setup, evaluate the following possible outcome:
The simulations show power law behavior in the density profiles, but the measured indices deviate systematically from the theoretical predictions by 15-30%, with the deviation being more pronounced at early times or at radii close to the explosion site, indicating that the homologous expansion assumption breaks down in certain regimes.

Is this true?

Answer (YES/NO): NO